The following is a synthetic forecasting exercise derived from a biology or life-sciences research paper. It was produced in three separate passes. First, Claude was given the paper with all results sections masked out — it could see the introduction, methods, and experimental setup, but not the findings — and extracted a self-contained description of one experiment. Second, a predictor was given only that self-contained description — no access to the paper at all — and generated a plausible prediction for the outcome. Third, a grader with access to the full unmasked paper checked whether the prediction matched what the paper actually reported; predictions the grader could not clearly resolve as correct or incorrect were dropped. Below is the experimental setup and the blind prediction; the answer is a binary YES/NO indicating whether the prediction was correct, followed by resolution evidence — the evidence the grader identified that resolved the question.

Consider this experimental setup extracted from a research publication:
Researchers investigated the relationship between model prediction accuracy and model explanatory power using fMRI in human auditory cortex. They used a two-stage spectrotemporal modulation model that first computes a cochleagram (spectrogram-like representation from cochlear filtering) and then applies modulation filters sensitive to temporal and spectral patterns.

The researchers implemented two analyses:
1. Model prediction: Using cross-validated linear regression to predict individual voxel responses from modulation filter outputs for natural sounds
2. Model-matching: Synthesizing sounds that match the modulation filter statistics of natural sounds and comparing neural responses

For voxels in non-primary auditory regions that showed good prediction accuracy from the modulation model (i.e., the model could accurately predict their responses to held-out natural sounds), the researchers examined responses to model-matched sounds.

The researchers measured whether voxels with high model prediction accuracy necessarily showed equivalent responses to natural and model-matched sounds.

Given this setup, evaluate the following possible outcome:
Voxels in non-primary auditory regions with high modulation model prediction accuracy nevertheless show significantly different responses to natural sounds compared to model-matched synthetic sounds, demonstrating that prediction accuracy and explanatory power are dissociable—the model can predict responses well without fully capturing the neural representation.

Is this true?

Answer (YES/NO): YES